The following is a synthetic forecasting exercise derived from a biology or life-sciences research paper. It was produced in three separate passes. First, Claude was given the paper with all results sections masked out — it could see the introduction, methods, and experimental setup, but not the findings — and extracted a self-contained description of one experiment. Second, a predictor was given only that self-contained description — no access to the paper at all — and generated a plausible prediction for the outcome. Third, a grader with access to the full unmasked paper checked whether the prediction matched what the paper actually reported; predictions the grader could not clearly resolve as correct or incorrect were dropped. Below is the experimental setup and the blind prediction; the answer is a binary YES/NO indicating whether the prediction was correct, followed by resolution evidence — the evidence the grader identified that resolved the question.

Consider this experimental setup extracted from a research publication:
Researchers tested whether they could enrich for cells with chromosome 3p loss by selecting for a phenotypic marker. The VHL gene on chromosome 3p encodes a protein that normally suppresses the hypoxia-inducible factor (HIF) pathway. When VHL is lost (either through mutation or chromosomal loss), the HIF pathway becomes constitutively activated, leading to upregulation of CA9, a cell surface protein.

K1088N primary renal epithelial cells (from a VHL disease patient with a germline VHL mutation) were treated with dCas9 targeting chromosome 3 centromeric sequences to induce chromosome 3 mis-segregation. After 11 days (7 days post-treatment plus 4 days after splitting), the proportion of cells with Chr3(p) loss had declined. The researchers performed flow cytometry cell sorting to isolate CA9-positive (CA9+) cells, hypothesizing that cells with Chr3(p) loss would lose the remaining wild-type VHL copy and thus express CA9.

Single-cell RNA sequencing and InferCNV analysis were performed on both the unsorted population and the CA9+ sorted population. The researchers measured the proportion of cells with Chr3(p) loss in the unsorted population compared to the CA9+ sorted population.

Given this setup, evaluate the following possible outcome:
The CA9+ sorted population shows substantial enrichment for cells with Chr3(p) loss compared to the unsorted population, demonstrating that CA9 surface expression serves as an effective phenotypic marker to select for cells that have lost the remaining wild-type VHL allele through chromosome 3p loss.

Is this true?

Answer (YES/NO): YES